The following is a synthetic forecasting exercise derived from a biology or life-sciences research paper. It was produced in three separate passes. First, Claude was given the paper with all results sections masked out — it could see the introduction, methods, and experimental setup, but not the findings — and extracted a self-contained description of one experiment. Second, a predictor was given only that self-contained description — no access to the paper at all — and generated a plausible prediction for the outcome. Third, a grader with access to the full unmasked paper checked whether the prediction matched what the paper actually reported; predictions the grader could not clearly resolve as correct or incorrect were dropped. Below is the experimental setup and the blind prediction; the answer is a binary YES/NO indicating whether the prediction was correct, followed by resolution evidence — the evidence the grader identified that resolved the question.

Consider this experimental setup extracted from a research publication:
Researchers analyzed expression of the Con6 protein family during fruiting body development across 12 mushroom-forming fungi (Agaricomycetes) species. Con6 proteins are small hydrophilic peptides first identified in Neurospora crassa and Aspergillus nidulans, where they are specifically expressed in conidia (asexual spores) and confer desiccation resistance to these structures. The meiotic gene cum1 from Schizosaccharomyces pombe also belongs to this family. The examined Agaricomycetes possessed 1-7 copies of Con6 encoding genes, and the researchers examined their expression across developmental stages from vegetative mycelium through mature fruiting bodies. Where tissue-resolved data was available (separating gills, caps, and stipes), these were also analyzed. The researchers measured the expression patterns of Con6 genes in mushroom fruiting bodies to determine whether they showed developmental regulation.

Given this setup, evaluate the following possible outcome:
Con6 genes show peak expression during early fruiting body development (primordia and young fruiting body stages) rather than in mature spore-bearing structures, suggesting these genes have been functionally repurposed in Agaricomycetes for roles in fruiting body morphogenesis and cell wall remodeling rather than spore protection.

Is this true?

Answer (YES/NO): NO